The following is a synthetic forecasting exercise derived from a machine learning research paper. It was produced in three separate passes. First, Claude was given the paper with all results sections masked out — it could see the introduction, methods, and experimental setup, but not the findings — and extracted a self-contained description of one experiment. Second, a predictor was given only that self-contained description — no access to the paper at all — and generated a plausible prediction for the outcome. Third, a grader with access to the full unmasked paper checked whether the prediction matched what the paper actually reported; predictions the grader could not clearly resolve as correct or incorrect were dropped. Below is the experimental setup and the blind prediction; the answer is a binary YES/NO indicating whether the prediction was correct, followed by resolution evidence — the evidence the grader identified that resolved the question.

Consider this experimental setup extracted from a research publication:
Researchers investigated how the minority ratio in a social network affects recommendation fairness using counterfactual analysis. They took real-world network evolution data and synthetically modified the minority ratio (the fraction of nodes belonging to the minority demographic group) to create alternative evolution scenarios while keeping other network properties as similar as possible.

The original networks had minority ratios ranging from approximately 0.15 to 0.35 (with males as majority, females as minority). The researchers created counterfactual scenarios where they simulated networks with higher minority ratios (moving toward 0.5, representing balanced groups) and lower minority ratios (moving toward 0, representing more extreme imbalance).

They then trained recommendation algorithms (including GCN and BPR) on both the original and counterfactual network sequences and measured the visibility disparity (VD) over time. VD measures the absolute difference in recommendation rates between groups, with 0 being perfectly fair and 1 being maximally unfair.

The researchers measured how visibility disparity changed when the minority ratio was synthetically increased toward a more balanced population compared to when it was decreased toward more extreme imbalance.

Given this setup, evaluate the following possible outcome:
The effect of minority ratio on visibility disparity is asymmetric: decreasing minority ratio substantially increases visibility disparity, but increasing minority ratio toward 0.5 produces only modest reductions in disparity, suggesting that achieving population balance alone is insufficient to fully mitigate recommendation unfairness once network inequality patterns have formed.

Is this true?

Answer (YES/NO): NO